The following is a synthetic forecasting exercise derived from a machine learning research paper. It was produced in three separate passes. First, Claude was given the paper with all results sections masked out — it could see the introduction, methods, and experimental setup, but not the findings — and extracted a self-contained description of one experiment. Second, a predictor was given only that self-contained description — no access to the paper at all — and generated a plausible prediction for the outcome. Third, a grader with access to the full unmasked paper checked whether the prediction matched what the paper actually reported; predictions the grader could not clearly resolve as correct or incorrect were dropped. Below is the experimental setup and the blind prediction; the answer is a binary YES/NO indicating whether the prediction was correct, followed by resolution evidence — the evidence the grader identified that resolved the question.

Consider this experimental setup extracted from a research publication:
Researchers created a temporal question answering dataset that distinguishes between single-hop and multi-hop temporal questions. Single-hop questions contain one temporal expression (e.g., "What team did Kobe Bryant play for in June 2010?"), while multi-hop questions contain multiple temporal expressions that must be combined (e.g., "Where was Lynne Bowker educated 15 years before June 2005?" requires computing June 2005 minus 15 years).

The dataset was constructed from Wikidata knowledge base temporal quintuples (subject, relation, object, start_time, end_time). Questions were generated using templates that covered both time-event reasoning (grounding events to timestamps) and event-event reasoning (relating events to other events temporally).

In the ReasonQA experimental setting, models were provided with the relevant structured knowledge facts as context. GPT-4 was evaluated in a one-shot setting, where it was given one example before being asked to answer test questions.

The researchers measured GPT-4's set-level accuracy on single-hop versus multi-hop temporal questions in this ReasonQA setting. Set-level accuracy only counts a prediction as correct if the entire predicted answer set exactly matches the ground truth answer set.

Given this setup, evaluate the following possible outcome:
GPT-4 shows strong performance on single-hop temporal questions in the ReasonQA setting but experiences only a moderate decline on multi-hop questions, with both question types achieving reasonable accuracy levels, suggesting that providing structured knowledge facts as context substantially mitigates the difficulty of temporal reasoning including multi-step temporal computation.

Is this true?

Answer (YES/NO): NO